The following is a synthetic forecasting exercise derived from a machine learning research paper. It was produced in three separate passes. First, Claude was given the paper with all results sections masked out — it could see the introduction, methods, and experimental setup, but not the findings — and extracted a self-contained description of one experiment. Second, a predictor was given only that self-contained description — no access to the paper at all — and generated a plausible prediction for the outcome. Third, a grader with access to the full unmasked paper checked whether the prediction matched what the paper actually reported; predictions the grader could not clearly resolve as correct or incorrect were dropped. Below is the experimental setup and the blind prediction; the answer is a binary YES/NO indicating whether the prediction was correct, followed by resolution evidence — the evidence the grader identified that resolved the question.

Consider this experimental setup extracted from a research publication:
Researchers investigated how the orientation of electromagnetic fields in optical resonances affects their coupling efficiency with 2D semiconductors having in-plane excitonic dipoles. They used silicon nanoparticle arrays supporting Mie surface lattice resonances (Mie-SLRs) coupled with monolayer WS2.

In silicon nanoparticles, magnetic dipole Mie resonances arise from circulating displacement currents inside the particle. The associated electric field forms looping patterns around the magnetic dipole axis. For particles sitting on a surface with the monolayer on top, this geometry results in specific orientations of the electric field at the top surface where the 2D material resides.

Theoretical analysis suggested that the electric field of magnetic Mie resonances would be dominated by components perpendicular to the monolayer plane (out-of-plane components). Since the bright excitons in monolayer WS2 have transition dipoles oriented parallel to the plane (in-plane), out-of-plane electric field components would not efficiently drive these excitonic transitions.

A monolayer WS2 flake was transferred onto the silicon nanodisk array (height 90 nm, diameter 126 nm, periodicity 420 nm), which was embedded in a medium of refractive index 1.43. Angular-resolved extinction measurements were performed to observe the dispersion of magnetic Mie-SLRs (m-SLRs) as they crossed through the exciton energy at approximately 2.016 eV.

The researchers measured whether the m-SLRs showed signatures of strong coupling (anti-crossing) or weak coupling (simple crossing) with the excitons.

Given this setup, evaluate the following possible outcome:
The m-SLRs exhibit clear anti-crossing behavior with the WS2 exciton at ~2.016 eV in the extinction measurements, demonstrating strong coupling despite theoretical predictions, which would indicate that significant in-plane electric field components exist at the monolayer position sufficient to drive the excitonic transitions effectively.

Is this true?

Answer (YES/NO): NO